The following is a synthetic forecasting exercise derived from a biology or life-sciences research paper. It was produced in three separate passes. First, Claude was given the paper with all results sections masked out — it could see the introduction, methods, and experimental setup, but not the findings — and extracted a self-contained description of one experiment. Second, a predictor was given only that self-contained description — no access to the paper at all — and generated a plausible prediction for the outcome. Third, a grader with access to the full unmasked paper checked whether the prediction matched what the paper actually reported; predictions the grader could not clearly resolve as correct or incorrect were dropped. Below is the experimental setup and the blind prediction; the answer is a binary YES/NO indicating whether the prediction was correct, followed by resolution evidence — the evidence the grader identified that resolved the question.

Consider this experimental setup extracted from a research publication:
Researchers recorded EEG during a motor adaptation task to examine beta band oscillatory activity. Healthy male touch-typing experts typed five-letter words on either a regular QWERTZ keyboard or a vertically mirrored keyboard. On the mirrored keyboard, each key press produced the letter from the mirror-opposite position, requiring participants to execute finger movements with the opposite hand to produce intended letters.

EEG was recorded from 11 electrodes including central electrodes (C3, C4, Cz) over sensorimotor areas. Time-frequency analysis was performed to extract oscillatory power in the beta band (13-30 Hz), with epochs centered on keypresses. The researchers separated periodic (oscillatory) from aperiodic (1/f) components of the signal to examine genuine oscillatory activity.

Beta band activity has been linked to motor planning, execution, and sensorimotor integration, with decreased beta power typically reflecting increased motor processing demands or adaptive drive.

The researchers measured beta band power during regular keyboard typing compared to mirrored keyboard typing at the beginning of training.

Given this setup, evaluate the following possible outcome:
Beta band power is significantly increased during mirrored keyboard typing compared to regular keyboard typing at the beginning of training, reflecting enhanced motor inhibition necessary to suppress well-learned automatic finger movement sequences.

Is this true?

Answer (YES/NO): NO